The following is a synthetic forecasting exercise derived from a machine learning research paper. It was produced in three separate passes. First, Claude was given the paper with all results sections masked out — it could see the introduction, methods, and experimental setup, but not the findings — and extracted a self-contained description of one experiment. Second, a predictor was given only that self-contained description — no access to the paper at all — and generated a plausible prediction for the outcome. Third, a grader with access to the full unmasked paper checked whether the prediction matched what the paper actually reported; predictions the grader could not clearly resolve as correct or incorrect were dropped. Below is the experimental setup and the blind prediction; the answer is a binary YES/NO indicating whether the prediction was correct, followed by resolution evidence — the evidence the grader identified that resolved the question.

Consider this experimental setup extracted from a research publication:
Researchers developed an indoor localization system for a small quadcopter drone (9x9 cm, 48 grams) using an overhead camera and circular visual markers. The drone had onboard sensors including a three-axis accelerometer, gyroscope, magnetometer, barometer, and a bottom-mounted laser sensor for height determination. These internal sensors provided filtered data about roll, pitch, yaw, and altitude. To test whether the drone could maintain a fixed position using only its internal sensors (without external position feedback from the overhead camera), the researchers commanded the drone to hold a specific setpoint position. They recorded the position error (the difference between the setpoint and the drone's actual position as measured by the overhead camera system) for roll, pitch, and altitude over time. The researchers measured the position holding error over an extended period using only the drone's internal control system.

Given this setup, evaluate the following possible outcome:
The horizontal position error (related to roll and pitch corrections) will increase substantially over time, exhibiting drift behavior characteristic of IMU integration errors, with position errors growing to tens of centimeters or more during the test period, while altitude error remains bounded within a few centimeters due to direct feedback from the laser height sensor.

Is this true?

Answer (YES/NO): NO